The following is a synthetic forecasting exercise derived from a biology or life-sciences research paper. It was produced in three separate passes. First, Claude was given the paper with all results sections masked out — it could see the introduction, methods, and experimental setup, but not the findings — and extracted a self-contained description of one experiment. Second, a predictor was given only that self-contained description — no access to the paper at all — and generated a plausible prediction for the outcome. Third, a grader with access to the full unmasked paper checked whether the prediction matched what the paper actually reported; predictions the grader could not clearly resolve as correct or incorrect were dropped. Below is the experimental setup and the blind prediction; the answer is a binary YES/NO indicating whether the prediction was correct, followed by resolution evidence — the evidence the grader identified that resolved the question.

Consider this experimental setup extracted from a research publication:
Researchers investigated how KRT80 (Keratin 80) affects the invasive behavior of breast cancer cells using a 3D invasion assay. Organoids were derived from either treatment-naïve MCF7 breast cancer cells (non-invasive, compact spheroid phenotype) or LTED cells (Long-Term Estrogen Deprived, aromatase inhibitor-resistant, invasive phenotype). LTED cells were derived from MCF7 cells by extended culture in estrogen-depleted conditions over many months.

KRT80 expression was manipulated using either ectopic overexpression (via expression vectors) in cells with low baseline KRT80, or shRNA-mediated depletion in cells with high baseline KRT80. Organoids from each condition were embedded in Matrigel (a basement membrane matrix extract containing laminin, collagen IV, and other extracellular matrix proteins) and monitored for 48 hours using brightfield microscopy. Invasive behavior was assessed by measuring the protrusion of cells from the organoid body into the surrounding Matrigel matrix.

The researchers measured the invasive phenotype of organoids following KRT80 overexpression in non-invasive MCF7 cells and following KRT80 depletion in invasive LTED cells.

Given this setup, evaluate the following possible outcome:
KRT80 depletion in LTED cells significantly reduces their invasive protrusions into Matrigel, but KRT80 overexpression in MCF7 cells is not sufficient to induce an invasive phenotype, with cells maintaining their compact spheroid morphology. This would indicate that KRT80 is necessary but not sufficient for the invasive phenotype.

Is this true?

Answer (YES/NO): NO